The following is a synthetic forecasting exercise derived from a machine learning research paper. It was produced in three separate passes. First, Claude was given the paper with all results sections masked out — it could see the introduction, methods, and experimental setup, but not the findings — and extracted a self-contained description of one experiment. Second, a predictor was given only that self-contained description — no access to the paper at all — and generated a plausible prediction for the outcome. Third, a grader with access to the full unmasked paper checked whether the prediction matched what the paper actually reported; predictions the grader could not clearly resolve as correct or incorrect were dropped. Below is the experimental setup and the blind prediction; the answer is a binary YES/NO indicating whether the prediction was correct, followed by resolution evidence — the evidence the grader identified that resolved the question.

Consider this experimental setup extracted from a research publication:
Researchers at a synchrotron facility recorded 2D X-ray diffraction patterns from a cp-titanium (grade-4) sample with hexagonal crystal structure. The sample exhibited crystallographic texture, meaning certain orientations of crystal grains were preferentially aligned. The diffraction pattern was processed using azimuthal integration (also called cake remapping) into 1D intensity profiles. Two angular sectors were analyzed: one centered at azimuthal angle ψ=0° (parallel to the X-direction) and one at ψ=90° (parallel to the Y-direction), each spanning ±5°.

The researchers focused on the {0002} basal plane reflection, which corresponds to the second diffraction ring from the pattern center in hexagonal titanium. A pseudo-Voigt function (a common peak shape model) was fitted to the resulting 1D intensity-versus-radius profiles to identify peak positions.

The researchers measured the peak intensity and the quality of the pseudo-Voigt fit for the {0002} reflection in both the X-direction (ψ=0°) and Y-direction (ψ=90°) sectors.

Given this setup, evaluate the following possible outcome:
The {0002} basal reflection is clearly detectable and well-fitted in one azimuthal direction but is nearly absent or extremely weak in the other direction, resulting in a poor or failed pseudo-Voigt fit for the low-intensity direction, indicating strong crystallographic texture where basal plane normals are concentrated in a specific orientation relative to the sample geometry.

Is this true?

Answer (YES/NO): YES